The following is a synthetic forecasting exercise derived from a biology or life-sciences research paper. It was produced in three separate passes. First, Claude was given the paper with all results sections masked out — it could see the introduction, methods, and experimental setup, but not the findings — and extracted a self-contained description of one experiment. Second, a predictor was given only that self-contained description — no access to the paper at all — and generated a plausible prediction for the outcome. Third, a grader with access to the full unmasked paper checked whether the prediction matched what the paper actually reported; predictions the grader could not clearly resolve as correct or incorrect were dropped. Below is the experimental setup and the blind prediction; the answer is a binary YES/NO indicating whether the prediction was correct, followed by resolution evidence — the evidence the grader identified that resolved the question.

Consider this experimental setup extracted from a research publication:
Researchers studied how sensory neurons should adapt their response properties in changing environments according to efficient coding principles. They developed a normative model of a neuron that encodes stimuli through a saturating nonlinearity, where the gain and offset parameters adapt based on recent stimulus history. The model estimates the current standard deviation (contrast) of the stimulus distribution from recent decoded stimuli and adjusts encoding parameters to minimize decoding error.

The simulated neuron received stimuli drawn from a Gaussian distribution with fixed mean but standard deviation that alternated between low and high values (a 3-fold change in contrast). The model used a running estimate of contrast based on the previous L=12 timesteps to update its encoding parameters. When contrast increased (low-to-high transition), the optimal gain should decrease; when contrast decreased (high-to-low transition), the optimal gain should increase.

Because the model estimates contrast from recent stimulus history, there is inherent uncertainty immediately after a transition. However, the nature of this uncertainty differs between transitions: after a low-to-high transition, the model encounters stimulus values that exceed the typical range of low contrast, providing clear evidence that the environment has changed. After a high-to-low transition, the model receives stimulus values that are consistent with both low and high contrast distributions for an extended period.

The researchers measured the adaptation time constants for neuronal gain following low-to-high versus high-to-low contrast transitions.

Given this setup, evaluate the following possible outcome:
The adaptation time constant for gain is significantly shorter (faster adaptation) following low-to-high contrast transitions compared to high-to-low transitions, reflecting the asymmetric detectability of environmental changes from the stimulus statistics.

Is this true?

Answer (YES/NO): YES